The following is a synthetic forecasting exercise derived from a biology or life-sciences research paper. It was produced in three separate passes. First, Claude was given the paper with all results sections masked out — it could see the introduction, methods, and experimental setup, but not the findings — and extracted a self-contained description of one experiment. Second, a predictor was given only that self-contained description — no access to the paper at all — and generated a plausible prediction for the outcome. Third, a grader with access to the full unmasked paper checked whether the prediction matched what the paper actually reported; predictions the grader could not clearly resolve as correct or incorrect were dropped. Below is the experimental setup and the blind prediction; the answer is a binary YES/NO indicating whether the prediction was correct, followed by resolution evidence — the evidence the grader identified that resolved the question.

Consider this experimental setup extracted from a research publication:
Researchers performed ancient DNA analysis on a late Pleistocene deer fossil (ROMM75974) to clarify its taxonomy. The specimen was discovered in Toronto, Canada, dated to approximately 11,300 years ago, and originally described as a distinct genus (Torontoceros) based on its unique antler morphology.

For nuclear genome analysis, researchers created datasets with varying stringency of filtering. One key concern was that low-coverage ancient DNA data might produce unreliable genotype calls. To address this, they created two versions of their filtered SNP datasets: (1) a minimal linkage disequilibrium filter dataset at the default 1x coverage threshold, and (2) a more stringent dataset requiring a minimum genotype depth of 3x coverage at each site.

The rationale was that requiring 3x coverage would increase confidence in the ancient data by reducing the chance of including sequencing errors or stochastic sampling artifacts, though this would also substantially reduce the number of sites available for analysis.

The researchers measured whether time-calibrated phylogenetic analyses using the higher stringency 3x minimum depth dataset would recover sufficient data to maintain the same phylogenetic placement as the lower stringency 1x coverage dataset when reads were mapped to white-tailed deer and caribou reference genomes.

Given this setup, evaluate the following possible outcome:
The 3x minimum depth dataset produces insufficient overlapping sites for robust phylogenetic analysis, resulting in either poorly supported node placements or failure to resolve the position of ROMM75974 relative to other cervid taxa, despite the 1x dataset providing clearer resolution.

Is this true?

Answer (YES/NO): YES